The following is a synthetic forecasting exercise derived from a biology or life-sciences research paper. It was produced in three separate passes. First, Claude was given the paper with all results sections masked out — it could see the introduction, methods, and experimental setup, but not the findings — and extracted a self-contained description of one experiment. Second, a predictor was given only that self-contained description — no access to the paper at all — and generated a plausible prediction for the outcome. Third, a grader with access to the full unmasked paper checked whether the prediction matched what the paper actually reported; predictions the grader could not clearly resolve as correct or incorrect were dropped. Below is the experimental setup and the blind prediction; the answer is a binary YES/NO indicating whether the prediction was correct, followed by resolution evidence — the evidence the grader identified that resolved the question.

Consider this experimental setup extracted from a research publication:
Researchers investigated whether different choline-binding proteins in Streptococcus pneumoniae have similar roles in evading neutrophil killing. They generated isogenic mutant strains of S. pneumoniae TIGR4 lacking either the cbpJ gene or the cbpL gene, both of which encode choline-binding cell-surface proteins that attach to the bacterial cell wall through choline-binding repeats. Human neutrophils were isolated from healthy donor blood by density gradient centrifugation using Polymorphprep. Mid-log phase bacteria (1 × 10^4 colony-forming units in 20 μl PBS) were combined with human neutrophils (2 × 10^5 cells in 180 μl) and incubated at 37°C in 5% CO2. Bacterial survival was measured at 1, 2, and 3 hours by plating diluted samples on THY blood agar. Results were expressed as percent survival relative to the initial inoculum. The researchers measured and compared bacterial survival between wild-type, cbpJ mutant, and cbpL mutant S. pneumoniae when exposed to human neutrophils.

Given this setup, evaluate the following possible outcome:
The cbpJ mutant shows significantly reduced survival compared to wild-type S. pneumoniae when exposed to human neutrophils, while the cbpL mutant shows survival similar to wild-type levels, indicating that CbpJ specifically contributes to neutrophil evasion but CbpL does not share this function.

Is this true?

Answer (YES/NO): YES